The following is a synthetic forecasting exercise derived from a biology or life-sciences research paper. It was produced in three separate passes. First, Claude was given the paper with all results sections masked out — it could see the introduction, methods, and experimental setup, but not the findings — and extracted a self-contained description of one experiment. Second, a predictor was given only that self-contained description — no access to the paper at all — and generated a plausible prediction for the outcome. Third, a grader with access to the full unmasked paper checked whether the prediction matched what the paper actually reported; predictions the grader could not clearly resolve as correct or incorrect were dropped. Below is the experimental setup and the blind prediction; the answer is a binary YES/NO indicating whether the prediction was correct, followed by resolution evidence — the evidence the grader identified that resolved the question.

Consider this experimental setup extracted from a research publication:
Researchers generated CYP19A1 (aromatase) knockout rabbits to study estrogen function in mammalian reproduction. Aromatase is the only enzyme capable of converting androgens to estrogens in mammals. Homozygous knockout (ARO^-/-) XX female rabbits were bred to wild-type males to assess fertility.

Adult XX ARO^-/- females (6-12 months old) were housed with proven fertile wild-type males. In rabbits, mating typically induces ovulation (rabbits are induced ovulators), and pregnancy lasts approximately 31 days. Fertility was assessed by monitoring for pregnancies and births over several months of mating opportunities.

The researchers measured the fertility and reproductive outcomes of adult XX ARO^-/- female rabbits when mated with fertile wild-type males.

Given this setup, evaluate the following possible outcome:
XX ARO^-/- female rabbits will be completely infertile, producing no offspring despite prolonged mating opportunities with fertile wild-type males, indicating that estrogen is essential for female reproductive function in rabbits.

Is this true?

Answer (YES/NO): YES